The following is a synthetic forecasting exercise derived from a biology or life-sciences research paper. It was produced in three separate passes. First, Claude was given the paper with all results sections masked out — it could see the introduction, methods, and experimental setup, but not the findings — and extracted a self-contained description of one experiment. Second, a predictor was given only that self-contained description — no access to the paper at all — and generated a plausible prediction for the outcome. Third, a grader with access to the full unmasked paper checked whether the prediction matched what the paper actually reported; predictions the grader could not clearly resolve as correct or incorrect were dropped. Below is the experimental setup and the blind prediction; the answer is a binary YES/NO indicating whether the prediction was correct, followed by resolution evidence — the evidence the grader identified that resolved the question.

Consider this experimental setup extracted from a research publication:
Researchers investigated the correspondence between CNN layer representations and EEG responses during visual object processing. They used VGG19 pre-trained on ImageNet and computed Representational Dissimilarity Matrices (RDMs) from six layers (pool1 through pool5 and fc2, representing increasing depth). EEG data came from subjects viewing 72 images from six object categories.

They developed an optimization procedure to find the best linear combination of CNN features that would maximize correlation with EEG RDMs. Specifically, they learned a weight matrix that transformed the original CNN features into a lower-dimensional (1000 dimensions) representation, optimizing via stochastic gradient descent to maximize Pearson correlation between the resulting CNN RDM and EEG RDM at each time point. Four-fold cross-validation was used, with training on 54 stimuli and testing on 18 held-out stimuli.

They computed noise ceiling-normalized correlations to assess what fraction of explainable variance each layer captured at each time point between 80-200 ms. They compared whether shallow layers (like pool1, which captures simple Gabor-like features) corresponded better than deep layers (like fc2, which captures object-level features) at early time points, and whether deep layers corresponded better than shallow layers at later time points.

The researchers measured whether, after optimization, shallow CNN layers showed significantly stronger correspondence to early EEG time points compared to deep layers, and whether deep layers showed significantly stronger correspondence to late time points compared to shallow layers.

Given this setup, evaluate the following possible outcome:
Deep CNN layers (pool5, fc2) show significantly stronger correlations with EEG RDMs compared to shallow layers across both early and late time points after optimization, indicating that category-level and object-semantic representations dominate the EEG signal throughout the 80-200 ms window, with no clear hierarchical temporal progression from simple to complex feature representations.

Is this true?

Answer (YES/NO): NO